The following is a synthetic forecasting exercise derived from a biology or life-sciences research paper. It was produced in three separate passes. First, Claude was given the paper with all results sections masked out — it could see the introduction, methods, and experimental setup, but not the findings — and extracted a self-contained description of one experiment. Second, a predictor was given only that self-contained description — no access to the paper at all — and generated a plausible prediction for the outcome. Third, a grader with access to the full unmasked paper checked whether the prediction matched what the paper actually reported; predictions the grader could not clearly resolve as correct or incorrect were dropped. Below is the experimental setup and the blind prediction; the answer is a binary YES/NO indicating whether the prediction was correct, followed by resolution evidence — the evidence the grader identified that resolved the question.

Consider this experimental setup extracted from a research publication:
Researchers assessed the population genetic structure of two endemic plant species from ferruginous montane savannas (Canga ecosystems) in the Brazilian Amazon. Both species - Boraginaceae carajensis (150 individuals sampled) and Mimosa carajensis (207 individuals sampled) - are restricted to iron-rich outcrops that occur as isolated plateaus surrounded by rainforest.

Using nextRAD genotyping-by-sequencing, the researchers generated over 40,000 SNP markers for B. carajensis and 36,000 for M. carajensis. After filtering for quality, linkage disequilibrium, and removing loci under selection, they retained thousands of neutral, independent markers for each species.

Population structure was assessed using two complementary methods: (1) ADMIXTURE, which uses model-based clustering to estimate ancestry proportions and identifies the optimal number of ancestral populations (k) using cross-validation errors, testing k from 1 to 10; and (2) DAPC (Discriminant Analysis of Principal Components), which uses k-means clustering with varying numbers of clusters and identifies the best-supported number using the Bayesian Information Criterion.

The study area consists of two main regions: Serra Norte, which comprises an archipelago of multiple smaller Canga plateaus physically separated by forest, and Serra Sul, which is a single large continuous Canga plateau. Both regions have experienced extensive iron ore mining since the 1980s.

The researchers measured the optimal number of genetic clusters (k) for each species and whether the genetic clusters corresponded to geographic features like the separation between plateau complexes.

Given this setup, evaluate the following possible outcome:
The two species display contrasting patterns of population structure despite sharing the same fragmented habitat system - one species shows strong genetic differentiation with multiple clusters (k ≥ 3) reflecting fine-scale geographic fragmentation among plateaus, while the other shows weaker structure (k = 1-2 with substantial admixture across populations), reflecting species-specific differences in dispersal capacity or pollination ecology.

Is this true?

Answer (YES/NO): YES